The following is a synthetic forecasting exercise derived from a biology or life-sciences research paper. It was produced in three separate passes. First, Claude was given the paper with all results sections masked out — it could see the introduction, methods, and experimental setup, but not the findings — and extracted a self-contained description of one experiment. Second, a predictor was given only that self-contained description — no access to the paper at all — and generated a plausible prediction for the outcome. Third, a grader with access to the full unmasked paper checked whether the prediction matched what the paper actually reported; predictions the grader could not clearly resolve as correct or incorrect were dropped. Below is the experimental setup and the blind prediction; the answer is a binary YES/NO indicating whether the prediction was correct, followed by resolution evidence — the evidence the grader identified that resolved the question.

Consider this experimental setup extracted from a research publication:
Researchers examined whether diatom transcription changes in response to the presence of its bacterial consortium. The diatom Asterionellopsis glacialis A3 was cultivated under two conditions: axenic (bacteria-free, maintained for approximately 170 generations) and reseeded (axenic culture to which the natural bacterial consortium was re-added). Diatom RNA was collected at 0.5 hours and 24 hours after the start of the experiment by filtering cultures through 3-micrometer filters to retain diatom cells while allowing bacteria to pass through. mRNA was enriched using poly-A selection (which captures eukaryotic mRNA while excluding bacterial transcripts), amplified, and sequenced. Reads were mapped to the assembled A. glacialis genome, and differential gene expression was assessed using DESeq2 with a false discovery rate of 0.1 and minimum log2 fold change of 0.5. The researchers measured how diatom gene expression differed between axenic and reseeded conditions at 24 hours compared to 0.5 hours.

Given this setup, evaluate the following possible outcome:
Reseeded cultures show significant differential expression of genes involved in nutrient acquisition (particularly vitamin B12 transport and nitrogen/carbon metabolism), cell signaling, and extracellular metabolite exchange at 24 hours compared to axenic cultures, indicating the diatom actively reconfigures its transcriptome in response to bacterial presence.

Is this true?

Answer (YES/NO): NO